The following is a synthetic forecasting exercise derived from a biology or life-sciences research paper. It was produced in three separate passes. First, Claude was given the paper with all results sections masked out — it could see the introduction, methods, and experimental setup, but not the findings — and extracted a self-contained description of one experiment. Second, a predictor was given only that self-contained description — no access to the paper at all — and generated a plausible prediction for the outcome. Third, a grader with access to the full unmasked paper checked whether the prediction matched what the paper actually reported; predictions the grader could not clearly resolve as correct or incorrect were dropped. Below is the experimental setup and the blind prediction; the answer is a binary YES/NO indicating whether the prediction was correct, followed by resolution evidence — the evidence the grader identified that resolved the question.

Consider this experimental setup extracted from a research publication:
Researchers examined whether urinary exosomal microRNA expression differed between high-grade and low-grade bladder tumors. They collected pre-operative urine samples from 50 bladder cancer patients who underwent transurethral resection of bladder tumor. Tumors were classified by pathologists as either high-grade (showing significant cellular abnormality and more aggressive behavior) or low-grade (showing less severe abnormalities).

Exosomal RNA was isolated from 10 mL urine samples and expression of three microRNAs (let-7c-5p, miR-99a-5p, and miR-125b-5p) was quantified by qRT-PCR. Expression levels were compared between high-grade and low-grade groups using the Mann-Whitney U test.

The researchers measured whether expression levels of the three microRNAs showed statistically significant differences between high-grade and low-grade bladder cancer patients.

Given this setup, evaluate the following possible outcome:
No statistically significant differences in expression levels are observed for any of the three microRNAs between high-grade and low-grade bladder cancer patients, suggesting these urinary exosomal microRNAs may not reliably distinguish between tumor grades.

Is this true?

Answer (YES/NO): YES